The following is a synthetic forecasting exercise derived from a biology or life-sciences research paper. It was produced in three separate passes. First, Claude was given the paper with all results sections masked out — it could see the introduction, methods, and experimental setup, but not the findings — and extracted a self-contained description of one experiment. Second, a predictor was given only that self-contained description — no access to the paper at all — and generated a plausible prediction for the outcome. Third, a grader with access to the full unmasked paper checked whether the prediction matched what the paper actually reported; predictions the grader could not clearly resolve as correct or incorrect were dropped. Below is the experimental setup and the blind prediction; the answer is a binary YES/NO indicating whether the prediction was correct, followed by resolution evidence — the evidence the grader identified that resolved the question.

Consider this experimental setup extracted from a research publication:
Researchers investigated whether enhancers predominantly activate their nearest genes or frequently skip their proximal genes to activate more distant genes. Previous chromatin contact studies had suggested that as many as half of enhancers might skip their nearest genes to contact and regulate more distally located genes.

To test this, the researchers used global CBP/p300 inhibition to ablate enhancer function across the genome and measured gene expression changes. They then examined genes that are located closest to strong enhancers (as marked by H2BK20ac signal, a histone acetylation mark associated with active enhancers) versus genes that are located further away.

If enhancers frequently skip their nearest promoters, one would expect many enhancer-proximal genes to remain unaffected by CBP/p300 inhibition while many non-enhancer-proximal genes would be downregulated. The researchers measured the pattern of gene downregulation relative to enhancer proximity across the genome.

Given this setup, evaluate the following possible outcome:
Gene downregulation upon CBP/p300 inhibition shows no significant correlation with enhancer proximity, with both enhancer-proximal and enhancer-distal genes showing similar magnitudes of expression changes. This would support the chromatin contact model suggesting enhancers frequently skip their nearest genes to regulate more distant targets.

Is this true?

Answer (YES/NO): NO